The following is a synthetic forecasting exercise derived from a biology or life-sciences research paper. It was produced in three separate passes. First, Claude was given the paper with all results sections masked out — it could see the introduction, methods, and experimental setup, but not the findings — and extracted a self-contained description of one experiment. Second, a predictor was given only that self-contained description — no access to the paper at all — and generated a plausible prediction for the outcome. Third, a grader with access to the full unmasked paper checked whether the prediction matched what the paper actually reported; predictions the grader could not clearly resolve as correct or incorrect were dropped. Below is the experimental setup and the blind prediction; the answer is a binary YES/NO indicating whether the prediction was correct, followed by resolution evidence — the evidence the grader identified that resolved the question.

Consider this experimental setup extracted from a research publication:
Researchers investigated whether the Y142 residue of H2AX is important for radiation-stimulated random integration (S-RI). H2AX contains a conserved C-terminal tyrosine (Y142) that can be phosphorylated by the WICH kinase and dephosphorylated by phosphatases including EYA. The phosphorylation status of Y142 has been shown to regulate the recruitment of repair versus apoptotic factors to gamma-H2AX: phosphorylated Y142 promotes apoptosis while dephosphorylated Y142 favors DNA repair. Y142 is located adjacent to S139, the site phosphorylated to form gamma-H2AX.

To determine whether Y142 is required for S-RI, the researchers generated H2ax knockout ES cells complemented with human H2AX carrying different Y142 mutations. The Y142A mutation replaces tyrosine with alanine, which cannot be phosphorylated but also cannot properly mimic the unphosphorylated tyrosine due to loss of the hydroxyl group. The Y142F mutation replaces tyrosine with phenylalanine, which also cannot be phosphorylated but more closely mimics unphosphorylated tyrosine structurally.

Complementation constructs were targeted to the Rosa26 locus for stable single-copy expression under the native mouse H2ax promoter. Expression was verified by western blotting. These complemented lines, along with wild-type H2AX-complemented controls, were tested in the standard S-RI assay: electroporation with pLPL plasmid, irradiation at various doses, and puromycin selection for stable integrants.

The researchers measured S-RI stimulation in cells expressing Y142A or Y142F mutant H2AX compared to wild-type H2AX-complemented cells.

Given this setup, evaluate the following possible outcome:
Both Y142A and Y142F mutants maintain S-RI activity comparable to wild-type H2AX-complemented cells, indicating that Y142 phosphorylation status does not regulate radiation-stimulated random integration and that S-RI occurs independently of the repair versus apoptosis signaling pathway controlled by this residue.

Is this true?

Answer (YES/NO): NO